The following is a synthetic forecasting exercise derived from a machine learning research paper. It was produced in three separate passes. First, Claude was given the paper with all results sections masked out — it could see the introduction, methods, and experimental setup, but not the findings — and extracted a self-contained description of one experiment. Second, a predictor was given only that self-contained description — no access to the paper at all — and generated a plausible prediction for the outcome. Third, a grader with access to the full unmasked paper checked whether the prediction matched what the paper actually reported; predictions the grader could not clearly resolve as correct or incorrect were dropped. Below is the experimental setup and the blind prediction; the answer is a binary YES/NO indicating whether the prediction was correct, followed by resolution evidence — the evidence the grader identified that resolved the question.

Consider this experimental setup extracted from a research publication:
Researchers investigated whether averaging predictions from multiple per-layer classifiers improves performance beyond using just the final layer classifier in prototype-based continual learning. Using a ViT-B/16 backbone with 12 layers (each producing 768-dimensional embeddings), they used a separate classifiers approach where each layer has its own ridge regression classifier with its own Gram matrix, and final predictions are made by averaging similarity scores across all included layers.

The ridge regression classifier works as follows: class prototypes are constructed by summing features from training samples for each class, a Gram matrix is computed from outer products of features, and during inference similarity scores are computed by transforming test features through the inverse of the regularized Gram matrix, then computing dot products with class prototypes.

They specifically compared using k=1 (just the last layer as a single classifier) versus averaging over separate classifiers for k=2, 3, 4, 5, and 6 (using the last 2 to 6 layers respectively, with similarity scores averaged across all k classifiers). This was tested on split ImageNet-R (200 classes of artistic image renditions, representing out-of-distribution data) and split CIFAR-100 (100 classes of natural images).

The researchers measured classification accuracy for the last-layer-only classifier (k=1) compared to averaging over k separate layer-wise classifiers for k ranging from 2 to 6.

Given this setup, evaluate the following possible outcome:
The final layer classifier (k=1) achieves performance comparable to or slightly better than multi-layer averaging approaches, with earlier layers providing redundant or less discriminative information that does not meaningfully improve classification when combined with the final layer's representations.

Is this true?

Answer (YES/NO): NO